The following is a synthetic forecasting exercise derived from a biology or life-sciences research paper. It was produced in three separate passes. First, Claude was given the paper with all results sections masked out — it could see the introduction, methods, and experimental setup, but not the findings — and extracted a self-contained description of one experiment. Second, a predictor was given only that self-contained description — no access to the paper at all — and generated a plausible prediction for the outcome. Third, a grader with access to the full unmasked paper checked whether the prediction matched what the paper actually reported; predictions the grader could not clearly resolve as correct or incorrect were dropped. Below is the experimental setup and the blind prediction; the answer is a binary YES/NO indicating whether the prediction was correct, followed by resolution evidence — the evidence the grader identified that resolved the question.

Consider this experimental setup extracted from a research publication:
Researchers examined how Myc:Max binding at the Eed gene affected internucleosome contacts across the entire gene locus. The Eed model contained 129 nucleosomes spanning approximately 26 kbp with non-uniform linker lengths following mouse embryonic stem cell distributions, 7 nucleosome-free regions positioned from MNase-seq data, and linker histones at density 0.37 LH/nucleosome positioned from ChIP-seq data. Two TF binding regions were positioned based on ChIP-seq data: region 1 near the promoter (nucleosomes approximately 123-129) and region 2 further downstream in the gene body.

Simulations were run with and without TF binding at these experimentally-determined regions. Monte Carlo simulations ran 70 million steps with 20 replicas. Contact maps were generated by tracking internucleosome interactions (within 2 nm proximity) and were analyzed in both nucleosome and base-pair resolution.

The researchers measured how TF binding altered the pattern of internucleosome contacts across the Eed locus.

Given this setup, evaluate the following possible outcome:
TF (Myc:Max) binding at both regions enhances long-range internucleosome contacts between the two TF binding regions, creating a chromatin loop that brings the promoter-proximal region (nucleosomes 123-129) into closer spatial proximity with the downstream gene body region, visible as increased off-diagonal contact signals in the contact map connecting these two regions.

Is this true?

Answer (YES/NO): YES